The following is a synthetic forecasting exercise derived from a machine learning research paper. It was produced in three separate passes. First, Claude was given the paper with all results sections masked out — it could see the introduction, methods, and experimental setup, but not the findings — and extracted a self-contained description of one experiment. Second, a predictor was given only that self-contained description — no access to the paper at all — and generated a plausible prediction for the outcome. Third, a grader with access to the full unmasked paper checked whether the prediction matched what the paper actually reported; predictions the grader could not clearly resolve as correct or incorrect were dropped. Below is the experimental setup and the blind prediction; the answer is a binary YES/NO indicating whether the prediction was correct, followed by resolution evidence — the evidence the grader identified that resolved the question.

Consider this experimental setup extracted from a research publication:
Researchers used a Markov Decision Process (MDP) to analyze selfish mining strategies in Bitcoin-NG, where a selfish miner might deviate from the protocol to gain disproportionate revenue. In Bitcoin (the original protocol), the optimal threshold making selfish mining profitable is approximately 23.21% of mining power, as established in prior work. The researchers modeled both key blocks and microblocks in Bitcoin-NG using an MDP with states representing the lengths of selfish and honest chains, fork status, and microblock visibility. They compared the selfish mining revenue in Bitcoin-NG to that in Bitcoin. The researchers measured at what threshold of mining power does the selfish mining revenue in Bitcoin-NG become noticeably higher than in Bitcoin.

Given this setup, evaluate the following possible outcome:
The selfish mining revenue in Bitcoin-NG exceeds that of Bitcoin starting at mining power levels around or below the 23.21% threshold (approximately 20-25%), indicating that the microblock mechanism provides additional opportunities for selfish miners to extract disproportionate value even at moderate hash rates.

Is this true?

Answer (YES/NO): NO